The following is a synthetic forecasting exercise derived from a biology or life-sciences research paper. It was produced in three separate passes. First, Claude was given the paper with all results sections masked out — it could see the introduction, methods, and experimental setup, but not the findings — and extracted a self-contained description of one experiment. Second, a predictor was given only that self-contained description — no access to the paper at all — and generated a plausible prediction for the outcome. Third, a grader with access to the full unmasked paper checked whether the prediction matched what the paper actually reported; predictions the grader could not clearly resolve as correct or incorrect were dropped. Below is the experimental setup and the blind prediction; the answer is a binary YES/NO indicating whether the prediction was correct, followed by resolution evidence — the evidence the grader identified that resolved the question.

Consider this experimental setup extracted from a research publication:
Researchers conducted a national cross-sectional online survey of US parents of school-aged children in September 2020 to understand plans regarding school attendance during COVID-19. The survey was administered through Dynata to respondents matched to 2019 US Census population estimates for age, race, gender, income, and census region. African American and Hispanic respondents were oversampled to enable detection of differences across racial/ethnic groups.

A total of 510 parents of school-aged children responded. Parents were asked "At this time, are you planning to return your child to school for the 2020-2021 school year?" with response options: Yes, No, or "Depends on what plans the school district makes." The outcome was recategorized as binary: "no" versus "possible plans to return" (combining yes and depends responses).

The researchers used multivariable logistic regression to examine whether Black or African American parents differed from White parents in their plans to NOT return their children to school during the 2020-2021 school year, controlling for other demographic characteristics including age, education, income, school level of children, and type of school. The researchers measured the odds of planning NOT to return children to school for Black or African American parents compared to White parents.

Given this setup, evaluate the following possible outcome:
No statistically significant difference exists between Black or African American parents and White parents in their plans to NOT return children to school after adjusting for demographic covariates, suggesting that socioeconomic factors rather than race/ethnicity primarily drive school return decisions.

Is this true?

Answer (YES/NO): NO